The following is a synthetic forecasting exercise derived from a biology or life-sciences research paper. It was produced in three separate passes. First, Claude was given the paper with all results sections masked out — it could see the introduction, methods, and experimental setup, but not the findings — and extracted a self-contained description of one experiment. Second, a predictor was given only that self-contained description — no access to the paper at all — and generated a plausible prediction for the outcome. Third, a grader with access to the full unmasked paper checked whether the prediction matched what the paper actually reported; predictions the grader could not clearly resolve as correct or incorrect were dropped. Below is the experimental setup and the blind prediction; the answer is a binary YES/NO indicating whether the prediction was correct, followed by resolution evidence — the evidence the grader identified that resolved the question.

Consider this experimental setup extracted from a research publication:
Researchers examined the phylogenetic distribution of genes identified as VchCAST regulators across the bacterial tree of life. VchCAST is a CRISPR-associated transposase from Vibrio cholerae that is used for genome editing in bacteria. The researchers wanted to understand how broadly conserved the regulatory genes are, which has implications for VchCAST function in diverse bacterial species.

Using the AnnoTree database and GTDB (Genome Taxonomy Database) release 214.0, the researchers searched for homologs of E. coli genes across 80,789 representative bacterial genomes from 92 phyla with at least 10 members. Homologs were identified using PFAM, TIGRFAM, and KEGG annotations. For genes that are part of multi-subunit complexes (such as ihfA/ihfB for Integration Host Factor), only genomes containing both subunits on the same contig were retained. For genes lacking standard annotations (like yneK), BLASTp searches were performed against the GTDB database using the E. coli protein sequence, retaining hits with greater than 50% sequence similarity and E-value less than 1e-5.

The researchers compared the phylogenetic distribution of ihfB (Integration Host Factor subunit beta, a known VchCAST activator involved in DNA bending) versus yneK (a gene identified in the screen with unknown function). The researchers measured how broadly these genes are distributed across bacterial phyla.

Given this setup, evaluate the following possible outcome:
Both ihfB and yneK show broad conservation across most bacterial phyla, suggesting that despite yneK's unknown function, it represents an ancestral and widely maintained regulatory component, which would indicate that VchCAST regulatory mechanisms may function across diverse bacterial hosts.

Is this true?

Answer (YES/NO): NO